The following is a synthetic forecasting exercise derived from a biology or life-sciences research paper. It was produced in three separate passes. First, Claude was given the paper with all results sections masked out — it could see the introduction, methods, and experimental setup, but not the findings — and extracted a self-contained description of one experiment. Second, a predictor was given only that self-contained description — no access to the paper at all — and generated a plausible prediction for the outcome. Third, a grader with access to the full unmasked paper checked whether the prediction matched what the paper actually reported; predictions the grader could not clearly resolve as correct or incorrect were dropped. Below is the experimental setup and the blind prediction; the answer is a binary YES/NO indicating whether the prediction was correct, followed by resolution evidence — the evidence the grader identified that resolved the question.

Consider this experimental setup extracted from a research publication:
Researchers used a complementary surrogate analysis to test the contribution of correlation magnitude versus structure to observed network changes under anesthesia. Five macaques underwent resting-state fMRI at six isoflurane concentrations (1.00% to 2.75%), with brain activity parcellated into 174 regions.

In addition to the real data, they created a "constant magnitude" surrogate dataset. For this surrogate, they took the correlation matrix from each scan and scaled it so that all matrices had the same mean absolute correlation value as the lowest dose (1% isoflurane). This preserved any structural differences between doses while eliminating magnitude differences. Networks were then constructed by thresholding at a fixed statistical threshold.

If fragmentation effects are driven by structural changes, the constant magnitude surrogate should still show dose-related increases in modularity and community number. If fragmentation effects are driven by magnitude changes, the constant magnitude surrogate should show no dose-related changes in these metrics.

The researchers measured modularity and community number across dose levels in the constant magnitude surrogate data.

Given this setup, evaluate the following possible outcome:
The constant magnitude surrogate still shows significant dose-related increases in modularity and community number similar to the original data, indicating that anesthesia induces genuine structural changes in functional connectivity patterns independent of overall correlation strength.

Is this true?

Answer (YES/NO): NO